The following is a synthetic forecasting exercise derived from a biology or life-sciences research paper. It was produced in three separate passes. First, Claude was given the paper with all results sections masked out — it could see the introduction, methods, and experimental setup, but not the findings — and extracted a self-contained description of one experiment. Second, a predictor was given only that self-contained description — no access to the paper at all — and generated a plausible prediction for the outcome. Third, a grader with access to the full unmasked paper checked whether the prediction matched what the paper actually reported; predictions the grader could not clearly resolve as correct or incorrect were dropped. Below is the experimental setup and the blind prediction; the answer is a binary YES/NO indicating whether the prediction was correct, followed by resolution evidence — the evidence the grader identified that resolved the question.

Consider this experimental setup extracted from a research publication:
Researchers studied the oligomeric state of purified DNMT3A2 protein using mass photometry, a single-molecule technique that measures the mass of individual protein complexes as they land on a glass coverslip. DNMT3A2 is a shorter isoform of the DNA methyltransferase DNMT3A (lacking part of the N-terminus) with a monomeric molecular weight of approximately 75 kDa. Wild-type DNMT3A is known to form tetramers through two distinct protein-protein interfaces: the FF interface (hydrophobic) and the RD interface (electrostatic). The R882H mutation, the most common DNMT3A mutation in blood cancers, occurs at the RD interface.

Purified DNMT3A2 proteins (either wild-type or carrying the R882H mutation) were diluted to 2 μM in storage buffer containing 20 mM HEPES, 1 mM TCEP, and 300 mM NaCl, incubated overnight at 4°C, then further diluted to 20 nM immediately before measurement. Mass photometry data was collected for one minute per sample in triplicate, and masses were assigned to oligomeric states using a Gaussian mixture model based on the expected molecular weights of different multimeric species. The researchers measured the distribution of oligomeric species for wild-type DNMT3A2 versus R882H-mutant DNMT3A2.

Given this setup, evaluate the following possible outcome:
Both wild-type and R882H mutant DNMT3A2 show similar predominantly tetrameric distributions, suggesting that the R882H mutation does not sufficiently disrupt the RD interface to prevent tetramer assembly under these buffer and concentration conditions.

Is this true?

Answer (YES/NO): NO